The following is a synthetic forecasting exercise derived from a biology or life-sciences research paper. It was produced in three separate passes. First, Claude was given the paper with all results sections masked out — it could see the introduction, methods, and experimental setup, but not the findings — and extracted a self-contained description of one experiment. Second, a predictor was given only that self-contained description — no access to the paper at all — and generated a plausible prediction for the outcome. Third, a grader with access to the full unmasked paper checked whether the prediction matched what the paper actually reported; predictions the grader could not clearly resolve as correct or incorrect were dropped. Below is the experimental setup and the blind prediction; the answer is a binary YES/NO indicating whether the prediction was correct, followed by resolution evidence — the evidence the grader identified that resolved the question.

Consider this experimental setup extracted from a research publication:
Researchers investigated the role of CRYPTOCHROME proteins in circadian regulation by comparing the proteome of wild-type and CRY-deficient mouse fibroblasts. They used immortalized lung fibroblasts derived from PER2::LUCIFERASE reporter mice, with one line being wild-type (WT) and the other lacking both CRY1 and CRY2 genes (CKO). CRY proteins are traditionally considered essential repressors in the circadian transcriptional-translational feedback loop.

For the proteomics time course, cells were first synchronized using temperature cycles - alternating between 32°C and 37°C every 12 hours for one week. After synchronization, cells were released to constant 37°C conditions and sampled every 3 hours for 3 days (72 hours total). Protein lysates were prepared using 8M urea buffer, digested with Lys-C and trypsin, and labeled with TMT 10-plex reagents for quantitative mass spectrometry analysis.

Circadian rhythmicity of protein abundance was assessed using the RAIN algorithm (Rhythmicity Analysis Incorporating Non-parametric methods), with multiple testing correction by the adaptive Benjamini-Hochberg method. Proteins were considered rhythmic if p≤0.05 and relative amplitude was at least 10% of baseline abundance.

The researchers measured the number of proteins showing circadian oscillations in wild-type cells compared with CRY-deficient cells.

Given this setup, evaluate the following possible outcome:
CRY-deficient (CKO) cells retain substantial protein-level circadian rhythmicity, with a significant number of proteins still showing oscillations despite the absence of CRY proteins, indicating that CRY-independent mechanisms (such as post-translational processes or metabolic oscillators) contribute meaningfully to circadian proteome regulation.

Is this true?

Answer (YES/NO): YES